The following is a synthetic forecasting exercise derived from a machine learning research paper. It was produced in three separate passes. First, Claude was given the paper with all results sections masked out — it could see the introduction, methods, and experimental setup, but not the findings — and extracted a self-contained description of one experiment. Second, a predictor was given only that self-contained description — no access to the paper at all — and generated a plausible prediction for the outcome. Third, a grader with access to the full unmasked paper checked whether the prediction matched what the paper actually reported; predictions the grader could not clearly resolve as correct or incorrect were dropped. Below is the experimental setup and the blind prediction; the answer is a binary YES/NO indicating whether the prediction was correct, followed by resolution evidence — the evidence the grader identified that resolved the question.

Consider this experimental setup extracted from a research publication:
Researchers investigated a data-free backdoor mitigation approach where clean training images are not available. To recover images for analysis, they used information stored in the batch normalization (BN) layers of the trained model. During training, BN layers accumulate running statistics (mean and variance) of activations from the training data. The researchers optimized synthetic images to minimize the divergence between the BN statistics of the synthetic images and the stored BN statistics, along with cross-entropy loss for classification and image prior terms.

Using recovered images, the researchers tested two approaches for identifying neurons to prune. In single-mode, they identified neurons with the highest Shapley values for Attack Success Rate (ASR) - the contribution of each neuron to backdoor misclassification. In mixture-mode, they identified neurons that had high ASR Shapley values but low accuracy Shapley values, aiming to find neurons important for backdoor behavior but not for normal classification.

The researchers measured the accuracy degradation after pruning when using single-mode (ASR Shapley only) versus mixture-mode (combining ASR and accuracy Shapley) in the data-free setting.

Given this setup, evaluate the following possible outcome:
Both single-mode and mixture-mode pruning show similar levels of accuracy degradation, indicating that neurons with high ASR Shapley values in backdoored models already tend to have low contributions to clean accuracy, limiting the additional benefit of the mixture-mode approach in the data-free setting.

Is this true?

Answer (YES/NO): NO